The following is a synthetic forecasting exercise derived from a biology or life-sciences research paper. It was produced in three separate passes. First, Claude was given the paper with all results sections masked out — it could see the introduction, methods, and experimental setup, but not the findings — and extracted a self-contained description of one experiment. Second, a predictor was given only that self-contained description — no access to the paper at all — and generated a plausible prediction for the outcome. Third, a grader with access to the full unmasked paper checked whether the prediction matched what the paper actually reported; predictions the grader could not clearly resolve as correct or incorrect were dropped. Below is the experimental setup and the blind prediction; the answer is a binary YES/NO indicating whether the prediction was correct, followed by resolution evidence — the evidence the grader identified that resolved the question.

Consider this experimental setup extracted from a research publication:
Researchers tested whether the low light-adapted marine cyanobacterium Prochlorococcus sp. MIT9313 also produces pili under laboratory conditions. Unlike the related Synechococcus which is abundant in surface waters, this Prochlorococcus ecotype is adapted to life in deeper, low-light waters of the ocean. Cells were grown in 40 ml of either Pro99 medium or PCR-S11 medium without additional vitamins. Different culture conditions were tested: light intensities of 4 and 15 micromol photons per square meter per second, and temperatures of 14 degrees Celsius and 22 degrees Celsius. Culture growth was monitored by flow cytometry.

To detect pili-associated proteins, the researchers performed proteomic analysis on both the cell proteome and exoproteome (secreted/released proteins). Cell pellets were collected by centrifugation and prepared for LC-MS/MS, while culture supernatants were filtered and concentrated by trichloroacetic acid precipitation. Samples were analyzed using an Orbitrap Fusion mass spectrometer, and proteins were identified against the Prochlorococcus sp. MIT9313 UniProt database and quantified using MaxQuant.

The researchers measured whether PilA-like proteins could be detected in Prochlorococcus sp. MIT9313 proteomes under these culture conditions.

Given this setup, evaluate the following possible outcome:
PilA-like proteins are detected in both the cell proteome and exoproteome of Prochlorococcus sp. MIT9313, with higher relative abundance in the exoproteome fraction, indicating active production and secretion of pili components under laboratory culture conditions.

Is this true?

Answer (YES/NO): NO